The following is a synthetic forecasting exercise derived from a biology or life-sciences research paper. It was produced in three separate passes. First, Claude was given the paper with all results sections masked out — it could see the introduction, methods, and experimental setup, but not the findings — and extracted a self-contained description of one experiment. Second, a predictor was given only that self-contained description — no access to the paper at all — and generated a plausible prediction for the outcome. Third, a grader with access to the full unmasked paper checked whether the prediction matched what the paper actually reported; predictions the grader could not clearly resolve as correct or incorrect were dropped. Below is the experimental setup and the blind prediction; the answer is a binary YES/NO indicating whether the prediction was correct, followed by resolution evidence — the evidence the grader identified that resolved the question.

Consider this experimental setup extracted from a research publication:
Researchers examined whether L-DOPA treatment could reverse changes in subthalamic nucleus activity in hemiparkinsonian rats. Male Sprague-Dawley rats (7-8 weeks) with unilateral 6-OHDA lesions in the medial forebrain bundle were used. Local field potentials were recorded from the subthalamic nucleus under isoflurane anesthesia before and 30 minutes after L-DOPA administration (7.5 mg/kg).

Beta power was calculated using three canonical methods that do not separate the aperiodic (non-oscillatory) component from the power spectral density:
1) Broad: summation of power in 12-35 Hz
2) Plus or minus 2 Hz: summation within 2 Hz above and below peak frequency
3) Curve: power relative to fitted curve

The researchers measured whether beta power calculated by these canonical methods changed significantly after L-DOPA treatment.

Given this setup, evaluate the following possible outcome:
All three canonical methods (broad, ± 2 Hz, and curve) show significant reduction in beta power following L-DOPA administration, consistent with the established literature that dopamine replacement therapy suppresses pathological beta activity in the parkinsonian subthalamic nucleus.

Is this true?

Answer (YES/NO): NO